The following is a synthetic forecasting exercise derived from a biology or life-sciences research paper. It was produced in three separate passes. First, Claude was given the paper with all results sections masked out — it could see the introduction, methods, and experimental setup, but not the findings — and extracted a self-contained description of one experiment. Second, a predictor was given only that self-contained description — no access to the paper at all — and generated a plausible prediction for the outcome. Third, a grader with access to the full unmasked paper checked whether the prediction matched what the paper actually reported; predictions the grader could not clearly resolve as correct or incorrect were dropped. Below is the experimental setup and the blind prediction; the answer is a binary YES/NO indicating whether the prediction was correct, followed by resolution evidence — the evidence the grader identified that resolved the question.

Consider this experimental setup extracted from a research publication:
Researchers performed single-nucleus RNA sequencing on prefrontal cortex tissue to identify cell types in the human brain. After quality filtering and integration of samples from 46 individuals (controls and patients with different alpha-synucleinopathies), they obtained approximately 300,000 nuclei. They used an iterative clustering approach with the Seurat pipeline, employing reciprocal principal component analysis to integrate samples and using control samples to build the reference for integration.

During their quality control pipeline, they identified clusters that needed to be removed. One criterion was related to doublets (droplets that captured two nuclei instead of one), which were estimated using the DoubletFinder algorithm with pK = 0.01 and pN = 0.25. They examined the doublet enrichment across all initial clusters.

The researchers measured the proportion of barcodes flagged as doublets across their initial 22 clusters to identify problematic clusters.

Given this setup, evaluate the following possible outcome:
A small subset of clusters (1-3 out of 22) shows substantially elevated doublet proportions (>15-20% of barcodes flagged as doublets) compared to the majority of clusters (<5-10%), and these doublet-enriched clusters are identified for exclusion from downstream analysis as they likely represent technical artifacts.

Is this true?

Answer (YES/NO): YES